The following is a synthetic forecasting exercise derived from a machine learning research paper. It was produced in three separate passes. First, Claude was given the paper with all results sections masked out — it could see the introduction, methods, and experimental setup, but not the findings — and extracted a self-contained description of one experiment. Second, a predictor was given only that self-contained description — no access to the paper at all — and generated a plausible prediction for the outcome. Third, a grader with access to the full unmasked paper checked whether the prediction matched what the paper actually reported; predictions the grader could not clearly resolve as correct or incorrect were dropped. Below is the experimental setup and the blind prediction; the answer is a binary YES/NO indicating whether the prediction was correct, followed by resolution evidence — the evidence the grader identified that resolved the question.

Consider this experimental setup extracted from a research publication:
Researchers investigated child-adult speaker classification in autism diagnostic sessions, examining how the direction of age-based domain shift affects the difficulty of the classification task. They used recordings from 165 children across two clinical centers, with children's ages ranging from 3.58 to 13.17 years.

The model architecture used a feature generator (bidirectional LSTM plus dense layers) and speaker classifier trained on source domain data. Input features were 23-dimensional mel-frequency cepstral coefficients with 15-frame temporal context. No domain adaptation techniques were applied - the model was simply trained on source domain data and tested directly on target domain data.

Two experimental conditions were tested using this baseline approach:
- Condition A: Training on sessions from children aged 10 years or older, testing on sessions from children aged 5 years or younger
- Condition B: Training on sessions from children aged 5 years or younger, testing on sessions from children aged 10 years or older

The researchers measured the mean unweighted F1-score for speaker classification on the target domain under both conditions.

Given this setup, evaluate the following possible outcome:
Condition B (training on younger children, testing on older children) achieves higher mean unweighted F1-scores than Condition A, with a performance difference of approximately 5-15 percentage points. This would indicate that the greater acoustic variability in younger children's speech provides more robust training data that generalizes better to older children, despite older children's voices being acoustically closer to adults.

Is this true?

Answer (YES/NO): NO